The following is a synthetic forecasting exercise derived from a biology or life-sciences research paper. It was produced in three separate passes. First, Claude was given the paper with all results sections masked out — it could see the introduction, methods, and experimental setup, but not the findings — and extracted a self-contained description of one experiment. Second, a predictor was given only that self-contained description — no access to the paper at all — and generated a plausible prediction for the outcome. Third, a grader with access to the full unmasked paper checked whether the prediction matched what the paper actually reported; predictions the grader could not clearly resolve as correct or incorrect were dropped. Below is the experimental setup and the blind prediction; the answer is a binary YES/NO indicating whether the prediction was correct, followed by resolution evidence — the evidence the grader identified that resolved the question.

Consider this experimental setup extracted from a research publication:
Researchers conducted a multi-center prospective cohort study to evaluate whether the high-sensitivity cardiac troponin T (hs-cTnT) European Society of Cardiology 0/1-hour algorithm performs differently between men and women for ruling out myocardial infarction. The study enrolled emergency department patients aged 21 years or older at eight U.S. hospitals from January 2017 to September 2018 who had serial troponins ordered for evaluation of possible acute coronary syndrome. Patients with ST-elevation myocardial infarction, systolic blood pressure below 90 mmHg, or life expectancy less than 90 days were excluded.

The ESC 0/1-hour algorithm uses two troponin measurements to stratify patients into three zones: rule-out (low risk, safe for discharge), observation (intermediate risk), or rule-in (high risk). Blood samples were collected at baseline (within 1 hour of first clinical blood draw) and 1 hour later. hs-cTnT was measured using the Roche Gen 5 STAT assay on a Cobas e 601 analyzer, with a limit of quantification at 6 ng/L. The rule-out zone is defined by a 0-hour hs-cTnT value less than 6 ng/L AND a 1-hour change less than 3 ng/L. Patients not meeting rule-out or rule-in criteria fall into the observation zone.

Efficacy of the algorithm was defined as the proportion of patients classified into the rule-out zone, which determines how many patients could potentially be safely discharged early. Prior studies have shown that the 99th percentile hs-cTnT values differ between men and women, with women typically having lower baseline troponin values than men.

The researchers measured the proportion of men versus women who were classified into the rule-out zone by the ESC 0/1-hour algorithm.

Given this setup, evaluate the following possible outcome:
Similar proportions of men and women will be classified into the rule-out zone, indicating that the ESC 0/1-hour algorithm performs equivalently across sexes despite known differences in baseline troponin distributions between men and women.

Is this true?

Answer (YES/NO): NO